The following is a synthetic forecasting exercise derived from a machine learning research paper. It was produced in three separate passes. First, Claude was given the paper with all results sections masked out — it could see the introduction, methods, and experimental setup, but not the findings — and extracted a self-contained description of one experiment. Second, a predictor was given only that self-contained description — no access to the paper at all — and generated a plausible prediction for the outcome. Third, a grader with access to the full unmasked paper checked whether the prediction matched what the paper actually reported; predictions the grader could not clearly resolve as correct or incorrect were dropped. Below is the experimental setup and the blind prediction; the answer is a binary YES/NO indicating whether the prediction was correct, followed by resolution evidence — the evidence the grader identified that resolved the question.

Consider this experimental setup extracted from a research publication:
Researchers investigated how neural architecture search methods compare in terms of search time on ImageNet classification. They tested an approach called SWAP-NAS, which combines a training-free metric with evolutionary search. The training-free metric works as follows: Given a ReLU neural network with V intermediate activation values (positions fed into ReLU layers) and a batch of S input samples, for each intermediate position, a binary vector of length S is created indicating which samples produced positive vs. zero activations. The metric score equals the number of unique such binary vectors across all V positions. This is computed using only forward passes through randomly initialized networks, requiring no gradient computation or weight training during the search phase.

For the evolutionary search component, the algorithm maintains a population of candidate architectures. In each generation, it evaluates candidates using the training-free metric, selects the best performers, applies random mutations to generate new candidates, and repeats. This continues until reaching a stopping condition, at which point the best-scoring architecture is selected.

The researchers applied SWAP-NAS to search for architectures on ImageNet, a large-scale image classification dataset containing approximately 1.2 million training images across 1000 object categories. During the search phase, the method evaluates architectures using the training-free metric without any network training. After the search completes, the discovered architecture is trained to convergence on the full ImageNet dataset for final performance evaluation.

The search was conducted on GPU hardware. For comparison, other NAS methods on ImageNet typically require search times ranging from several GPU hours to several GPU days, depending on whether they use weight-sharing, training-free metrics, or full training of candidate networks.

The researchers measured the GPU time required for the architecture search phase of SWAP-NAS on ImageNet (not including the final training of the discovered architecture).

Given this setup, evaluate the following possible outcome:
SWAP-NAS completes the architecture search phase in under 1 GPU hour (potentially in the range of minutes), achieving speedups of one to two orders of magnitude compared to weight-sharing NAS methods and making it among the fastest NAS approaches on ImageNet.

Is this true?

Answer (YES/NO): YES